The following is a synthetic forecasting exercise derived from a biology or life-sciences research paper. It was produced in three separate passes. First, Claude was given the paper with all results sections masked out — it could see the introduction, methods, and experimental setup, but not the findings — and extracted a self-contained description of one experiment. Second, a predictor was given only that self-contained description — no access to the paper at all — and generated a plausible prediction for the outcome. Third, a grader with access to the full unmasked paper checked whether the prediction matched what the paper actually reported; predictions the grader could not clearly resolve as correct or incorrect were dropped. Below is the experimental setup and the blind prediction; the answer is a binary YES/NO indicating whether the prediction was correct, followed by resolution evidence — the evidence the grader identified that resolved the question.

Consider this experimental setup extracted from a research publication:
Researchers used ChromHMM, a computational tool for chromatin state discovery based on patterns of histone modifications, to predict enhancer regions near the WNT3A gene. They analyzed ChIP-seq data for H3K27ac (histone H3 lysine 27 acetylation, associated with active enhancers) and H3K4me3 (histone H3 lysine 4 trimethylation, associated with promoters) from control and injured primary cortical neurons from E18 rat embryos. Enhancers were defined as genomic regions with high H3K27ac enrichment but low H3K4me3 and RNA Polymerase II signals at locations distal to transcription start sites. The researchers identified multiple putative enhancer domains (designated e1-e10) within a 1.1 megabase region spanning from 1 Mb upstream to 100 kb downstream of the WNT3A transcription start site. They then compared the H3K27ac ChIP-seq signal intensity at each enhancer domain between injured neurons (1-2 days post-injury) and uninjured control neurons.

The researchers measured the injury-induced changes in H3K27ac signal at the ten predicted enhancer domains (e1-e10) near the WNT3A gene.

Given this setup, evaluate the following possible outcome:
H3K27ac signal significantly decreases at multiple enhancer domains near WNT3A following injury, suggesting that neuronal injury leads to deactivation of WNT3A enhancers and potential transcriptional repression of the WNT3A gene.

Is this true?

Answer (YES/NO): NO